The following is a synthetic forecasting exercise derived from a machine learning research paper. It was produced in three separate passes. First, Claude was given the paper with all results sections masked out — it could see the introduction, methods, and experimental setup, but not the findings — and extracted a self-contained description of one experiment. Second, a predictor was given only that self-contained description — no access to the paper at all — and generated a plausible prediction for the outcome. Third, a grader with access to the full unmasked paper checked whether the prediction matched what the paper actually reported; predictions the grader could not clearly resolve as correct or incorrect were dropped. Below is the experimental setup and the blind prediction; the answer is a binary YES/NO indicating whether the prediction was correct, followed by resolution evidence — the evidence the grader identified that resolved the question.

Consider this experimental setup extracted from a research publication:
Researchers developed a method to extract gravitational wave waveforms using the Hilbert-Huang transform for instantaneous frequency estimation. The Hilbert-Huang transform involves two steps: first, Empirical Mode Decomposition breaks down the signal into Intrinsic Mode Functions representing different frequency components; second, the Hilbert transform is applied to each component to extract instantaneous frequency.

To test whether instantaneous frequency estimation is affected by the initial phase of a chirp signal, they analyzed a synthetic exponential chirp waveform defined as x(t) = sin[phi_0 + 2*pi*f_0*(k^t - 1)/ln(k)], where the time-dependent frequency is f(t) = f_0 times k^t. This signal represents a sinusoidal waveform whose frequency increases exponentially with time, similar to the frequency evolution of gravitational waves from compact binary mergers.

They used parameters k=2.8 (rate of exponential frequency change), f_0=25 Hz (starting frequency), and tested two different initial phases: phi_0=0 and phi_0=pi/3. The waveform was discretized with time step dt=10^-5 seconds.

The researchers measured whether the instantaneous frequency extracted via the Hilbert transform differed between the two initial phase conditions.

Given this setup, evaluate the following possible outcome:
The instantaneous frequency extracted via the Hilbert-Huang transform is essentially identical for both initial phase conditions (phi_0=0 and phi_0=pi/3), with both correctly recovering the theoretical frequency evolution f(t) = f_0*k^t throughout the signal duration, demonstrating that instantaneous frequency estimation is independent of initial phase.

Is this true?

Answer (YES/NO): YES